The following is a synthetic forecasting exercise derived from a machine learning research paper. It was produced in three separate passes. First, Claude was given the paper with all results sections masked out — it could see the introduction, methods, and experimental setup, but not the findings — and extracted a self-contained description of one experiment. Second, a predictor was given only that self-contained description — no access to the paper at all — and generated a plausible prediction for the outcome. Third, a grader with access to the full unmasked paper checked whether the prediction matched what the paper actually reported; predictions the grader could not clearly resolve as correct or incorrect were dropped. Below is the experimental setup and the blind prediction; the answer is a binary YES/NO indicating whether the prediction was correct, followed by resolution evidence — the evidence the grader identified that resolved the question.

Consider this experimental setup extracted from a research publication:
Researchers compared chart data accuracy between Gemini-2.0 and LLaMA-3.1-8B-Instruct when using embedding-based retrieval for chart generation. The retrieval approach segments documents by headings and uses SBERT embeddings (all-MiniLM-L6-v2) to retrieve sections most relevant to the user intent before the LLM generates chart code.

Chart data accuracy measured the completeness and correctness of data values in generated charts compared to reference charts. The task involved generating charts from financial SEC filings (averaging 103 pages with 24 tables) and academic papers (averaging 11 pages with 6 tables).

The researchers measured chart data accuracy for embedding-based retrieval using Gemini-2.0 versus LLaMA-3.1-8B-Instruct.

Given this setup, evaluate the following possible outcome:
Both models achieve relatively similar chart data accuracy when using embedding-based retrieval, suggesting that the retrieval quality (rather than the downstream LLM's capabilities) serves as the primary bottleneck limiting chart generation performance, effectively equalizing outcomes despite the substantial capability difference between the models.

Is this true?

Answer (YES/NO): NO